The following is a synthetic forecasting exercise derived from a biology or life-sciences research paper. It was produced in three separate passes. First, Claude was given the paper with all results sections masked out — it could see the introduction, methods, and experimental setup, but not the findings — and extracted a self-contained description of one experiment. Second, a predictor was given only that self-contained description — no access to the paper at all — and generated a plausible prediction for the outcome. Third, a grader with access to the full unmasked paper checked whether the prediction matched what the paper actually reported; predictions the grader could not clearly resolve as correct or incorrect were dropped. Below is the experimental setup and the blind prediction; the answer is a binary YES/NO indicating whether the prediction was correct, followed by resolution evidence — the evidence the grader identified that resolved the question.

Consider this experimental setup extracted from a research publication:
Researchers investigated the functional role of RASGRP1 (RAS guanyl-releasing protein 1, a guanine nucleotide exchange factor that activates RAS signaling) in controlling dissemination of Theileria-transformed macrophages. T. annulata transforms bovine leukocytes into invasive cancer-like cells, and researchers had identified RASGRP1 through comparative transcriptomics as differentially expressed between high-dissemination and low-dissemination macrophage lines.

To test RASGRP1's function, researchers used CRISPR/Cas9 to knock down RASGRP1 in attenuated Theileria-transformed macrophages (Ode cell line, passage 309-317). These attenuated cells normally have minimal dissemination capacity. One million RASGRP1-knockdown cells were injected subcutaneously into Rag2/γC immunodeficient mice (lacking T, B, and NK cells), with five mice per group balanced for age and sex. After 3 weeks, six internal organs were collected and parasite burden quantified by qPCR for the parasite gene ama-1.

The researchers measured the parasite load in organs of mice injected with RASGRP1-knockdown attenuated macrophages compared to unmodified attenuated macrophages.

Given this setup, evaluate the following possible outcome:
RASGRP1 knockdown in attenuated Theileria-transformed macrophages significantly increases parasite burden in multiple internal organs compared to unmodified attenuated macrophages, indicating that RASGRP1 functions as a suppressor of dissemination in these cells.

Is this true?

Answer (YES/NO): YES